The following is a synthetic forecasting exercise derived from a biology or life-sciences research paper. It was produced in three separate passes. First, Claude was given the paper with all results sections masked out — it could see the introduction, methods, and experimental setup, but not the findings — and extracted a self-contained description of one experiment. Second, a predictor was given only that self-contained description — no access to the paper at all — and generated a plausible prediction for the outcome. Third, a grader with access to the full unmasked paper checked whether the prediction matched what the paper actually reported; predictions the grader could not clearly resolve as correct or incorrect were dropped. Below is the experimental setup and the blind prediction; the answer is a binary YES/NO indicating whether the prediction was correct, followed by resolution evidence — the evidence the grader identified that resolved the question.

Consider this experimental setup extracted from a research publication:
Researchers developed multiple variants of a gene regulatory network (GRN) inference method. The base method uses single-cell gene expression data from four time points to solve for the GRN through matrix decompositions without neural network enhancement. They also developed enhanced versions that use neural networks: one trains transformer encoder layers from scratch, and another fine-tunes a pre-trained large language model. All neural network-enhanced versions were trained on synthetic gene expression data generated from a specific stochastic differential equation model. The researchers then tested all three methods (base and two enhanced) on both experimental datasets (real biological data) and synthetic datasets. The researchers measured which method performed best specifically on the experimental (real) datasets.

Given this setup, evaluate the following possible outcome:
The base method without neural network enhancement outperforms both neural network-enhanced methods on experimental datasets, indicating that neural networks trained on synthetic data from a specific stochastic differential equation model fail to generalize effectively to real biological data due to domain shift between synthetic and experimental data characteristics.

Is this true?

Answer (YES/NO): YES